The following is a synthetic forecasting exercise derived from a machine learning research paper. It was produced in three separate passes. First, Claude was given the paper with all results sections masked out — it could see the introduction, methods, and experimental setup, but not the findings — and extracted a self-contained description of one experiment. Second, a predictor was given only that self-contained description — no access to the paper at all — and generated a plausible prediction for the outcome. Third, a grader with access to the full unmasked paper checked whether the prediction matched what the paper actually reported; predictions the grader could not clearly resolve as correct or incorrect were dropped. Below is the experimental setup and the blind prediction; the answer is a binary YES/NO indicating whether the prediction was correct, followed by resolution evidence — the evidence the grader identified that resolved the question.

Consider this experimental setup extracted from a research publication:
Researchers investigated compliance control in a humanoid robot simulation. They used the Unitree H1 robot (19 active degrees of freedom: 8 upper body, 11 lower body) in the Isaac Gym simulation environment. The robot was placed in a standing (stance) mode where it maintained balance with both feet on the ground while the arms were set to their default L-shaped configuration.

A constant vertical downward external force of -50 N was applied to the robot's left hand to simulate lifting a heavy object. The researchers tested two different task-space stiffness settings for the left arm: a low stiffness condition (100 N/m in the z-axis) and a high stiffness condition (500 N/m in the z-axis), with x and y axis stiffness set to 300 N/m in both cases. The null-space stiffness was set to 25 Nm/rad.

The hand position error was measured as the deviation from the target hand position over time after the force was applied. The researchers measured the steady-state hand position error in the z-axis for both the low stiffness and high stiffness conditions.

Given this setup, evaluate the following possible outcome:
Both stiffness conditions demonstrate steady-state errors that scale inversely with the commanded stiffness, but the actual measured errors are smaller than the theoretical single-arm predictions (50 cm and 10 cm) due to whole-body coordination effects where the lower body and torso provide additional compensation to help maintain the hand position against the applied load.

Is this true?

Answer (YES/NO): NO